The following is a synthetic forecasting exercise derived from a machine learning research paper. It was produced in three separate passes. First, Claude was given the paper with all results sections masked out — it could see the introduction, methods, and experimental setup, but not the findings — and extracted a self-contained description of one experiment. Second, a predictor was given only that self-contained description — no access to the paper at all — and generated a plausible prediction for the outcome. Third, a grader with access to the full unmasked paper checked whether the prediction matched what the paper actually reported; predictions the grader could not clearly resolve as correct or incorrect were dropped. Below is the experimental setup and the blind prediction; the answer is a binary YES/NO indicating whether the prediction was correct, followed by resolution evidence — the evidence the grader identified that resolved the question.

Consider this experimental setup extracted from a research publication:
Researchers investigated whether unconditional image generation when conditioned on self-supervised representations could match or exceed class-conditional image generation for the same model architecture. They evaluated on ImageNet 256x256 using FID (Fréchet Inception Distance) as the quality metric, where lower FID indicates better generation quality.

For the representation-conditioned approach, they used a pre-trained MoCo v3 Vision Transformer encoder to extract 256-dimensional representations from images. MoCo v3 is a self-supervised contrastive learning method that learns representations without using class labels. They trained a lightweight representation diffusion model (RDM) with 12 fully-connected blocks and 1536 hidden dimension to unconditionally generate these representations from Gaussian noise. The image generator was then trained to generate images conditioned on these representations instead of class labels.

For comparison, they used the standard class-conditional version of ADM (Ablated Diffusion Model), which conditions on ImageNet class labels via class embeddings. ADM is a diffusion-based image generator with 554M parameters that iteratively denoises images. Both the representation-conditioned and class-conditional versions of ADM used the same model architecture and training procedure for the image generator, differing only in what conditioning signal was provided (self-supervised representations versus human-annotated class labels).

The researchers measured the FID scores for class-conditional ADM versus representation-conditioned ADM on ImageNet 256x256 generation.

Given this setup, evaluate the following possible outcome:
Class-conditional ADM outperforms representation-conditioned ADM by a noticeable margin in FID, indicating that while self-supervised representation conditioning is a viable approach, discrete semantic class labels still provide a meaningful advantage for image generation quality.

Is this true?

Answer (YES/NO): NO